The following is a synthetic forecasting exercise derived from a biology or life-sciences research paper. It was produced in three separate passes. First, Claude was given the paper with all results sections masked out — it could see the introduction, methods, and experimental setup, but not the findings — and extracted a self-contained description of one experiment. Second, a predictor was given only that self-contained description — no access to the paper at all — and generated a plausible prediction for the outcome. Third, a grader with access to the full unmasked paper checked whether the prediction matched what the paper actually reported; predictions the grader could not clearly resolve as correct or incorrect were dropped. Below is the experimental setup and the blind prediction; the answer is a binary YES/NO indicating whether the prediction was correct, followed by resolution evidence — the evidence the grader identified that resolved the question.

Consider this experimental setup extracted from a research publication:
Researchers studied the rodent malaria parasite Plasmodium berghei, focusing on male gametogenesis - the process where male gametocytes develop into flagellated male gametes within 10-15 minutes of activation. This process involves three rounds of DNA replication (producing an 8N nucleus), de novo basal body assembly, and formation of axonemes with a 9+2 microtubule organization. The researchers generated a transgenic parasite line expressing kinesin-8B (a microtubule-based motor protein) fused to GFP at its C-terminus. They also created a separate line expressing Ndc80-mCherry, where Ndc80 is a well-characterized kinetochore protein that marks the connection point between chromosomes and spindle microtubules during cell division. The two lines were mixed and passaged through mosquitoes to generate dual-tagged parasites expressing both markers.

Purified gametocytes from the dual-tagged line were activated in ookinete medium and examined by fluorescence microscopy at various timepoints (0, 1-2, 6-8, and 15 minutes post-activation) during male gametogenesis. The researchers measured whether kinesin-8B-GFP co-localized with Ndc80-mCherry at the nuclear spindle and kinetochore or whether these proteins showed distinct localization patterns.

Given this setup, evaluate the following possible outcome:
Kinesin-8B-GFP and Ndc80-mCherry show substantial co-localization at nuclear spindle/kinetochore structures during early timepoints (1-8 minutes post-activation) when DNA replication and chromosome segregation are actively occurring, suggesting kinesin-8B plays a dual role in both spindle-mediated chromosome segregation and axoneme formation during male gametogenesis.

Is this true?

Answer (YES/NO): NO